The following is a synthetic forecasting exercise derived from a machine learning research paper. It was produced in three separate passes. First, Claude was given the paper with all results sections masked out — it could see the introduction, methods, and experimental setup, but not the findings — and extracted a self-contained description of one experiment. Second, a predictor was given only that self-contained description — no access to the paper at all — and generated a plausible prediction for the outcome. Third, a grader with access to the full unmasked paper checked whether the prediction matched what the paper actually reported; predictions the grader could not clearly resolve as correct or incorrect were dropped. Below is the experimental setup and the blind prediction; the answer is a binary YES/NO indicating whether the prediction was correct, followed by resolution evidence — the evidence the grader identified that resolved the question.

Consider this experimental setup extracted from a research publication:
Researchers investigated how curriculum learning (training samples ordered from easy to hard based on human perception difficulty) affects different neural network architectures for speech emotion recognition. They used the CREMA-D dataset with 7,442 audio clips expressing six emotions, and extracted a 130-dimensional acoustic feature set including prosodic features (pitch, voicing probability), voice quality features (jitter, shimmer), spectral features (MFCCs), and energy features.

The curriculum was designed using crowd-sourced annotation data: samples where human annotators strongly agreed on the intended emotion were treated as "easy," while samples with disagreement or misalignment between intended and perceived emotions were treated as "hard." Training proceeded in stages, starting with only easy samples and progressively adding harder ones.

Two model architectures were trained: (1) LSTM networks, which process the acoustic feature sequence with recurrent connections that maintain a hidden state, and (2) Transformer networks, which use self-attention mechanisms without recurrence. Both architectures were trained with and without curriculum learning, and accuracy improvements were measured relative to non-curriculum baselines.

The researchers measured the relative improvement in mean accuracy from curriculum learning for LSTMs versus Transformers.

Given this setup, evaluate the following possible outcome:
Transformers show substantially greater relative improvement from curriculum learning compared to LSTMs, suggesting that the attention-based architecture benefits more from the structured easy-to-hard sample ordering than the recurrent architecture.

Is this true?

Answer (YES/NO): NO